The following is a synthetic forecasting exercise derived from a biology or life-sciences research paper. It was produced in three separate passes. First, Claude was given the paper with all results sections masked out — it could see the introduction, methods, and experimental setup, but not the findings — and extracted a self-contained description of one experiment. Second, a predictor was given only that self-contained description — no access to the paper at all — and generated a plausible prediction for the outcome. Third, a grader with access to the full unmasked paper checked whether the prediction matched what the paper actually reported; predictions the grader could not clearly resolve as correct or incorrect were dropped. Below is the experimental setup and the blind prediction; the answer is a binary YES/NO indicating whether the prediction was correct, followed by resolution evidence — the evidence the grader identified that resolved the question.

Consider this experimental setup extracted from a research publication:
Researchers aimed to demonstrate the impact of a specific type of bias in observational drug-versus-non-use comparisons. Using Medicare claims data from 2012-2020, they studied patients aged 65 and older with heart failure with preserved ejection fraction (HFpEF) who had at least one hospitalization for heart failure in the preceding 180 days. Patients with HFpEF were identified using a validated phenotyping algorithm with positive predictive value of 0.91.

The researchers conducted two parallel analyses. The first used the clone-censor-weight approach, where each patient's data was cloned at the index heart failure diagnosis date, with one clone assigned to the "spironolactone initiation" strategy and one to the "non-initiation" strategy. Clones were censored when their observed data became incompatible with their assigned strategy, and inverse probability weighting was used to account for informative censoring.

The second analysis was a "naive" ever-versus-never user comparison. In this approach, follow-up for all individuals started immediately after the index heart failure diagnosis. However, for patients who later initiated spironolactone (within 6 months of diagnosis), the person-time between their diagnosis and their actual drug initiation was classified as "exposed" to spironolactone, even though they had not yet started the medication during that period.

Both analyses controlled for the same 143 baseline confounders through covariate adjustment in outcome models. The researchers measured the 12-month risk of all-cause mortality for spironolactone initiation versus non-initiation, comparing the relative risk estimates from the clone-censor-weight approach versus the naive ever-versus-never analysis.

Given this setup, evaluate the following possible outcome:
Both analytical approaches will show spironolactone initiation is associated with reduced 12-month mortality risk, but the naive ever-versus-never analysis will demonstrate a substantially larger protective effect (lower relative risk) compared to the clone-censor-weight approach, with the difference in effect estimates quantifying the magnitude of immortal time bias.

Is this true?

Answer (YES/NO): NO